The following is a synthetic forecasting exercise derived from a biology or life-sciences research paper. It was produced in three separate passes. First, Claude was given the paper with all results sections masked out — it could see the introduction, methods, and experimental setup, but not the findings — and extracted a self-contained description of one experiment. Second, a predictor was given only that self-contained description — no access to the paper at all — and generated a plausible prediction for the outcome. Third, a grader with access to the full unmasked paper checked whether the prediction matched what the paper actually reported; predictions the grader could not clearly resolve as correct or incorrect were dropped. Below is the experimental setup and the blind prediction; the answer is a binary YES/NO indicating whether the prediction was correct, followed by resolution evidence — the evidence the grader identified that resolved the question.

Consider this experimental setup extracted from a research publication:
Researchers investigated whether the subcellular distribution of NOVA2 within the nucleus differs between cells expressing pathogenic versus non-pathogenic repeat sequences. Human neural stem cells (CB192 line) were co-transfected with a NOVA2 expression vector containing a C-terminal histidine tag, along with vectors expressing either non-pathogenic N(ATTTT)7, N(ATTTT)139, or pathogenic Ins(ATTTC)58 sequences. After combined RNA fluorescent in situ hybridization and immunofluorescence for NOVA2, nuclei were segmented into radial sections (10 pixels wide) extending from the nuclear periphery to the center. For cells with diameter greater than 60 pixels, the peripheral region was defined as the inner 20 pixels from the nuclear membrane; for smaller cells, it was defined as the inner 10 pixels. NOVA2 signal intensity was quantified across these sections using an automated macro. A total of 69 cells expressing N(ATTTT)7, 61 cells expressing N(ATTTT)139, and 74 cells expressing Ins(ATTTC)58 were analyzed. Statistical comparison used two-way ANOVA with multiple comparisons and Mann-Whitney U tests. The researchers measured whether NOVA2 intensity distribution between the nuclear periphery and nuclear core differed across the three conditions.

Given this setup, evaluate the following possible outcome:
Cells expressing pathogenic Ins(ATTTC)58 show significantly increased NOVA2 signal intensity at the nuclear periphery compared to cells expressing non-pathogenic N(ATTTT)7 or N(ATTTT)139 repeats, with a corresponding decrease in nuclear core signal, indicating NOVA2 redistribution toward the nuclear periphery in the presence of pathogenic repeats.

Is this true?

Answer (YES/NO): NO